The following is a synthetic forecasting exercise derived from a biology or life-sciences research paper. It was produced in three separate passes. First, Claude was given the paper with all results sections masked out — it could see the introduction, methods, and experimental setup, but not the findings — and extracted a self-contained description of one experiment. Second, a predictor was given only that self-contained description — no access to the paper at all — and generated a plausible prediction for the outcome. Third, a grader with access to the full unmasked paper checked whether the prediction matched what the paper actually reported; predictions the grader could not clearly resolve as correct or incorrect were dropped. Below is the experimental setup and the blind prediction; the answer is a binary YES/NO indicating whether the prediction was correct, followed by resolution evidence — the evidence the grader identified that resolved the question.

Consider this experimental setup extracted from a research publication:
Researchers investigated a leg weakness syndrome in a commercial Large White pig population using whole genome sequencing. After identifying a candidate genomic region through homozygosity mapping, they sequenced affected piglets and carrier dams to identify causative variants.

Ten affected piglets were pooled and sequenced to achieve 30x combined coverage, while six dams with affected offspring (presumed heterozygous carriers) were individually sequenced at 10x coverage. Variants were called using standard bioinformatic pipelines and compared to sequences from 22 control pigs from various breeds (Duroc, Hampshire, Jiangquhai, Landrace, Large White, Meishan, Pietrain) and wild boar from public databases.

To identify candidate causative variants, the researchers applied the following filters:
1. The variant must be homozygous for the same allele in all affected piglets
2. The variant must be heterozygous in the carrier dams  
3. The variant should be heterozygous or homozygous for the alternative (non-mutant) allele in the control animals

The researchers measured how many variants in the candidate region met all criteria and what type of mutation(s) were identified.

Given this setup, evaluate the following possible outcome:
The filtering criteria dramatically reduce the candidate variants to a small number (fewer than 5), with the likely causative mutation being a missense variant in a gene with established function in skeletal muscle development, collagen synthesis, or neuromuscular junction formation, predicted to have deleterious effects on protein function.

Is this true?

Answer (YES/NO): NO